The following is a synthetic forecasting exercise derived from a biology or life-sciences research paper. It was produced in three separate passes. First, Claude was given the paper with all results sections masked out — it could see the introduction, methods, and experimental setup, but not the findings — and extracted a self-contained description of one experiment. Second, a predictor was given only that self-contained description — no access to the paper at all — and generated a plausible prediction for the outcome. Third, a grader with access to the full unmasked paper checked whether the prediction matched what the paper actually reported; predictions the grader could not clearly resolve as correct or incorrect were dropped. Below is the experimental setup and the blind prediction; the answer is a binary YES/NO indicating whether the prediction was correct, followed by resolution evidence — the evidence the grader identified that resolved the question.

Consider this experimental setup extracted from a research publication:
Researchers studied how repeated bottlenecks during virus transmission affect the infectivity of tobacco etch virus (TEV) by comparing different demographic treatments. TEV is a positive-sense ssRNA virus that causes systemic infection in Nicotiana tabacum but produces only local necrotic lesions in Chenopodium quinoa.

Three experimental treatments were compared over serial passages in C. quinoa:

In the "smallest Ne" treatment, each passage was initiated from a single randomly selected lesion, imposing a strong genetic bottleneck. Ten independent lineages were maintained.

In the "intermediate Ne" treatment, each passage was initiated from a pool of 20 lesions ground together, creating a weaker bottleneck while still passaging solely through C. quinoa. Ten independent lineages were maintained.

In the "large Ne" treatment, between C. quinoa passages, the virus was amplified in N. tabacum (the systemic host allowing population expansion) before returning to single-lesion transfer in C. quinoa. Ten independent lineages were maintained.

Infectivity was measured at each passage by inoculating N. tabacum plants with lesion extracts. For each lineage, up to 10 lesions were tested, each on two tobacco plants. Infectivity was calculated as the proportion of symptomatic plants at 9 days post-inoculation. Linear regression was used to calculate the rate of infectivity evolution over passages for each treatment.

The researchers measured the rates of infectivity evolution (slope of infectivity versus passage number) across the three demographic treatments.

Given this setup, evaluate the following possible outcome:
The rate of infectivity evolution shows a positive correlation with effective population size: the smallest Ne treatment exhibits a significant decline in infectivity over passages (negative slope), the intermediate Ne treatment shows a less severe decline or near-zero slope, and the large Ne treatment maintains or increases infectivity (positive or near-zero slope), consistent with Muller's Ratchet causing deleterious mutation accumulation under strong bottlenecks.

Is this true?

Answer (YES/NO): NO